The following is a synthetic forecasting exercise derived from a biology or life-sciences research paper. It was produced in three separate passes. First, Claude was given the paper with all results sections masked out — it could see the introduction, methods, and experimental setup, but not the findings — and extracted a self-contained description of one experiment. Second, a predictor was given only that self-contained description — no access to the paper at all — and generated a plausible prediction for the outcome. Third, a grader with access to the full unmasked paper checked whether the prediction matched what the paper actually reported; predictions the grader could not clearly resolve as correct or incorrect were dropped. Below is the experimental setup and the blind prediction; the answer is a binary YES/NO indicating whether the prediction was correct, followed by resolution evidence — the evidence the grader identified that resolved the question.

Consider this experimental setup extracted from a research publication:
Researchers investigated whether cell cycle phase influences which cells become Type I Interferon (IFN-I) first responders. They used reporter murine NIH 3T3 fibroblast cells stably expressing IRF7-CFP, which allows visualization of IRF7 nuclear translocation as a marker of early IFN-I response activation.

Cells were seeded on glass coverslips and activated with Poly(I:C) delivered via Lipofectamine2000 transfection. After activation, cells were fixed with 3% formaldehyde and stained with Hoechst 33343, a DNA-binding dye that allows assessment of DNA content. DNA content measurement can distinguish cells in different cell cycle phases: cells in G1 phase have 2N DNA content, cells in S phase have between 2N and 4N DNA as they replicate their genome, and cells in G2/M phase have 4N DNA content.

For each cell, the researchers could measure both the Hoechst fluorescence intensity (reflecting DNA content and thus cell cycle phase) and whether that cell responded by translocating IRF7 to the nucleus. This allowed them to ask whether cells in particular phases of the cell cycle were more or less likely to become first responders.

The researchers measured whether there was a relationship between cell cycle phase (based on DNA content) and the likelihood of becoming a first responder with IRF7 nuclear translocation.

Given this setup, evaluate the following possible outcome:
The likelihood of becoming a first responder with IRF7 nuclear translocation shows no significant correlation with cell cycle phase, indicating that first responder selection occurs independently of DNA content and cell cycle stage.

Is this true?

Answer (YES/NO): YES